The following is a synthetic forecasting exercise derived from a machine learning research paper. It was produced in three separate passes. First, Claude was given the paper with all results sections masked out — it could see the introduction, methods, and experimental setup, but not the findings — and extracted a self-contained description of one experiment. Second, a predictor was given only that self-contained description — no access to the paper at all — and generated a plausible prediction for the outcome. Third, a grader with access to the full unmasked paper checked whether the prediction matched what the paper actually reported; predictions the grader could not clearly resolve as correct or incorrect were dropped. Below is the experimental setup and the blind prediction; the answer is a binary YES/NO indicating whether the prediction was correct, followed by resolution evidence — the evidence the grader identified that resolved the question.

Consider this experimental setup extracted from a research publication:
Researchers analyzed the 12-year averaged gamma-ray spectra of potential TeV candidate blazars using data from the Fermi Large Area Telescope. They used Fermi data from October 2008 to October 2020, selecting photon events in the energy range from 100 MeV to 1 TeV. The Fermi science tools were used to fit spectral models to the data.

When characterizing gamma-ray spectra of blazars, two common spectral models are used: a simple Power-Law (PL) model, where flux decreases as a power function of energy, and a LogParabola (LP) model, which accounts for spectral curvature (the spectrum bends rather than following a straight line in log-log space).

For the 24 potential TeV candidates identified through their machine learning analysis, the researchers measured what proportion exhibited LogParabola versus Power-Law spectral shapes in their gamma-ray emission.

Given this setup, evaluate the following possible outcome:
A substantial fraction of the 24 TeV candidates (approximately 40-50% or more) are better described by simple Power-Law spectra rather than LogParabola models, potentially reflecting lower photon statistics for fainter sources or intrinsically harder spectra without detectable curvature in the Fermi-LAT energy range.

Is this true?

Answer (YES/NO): YES